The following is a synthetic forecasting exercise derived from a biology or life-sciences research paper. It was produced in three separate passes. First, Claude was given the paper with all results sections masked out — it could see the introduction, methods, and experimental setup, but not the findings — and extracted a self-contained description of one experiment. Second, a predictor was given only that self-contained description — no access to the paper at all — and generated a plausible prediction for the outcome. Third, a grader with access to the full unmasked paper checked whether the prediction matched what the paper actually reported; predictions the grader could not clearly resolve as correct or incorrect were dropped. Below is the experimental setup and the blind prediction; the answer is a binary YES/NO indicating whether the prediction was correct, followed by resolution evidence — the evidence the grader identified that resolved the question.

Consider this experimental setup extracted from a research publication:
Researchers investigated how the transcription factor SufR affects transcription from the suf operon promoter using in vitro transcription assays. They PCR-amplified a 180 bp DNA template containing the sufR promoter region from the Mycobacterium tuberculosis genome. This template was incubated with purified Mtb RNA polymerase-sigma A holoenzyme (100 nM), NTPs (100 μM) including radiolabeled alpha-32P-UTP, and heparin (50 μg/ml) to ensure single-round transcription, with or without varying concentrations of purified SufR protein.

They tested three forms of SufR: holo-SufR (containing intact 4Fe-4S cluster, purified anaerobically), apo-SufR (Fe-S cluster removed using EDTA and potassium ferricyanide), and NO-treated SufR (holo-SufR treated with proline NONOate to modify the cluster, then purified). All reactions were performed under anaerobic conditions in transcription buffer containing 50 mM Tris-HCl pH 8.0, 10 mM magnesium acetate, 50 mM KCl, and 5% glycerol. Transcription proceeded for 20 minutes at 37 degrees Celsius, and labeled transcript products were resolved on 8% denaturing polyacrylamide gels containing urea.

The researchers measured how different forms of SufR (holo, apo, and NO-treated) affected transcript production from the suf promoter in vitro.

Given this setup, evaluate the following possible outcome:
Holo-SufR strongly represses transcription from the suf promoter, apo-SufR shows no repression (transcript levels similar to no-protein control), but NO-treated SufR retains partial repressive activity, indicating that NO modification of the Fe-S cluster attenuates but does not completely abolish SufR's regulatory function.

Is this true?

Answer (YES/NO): NO